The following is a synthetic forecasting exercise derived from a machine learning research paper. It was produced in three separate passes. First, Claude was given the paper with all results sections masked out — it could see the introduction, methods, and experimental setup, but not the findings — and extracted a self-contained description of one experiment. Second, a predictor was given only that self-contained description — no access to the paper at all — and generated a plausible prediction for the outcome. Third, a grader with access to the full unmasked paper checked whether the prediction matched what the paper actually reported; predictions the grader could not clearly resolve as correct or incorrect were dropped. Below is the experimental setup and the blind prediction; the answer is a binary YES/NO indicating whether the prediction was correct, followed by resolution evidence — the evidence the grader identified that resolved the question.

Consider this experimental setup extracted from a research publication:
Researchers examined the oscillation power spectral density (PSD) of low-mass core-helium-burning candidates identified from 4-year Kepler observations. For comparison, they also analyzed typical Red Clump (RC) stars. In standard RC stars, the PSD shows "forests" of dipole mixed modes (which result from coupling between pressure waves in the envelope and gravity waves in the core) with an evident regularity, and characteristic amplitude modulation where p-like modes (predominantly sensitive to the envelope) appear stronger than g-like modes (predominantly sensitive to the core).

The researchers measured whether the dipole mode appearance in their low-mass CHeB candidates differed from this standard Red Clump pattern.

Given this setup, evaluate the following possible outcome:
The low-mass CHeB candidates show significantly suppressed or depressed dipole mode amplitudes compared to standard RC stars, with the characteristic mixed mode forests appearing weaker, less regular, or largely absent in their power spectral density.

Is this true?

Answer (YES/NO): NO